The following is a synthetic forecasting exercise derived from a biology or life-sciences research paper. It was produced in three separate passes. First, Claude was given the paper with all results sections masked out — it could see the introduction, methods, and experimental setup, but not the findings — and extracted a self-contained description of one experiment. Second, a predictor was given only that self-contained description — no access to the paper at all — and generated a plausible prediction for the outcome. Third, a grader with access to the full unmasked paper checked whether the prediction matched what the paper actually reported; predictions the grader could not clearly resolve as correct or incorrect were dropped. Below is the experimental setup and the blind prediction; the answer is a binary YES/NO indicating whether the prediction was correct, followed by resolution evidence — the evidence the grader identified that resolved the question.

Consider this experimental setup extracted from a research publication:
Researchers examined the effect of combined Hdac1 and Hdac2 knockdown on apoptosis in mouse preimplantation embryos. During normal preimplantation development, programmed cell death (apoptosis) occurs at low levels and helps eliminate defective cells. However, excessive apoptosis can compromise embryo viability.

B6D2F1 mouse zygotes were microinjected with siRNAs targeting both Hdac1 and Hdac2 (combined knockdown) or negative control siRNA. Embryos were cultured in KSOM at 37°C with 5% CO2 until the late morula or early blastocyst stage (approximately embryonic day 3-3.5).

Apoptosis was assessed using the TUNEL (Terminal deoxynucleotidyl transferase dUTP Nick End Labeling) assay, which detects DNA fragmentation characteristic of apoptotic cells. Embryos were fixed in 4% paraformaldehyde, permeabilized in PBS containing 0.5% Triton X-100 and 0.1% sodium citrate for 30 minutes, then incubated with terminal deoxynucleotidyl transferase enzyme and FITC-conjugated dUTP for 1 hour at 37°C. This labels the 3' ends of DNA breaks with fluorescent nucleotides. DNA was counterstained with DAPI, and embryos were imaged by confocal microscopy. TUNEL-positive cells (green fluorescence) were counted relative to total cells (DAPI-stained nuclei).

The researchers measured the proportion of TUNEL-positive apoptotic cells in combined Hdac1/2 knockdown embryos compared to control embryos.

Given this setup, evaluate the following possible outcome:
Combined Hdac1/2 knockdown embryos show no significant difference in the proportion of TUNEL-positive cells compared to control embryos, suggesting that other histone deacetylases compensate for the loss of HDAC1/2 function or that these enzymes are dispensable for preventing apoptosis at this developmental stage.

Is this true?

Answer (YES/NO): NO